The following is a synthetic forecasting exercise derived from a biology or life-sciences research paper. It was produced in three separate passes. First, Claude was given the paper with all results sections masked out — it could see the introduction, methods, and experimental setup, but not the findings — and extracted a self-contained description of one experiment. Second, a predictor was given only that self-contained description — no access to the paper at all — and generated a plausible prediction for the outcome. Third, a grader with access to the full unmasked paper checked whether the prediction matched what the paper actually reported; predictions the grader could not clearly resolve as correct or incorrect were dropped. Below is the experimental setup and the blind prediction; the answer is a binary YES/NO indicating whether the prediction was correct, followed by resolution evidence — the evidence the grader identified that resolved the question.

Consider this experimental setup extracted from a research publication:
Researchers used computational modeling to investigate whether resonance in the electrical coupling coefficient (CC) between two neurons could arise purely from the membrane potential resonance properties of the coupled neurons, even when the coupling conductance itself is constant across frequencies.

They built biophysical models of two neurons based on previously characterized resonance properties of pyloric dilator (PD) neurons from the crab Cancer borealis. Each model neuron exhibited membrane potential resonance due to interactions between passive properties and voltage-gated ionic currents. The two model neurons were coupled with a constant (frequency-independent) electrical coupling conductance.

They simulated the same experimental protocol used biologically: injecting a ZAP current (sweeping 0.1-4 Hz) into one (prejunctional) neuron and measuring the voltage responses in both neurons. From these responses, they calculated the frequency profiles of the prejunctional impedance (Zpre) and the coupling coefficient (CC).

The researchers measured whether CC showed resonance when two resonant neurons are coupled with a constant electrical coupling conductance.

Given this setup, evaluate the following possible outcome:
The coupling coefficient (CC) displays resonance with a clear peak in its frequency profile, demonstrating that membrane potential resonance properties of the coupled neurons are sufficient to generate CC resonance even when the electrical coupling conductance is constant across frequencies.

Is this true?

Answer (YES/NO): YES